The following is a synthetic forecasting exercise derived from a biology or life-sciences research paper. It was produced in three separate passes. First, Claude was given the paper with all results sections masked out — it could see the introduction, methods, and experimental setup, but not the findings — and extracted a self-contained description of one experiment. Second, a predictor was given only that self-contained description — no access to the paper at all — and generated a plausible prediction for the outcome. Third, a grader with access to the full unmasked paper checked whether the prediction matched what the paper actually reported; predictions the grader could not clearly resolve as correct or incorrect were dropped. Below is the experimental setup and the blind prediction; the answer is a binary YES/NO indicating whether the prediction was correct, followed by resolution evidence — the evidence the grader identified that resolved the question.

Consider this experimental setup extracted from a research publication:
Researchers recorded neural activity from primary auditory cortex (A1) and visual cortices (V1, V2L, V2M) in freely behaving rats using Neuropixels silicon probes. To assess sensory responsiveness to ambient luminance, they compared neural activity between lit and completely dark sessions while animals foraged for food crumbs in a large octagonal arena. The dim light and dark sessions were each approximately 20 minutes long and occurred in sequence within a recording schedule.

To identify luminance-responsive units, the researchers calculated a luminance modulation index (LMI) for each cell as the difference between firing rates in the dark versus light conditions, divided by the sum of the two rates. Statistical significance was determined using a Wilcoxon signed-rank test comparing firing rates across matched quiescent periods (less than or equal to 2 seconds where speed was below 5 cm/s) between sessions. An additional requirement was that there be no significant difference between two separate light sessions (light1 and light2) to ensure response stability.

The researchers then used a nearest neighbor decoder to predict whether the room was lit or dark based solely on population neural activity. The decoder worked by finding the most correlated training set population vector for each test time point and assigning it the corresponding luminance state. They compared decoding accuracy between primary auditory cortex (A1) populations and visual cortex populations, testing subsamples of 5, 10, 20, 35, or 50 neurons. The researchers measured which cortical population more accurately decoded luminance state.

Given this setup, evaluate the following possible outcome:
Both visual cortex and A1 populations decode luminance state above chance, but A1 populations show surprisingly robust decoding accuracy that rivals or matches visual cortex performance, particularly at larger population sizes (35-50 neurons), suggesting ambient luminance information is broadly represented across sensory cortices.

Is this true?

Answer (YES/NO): NO